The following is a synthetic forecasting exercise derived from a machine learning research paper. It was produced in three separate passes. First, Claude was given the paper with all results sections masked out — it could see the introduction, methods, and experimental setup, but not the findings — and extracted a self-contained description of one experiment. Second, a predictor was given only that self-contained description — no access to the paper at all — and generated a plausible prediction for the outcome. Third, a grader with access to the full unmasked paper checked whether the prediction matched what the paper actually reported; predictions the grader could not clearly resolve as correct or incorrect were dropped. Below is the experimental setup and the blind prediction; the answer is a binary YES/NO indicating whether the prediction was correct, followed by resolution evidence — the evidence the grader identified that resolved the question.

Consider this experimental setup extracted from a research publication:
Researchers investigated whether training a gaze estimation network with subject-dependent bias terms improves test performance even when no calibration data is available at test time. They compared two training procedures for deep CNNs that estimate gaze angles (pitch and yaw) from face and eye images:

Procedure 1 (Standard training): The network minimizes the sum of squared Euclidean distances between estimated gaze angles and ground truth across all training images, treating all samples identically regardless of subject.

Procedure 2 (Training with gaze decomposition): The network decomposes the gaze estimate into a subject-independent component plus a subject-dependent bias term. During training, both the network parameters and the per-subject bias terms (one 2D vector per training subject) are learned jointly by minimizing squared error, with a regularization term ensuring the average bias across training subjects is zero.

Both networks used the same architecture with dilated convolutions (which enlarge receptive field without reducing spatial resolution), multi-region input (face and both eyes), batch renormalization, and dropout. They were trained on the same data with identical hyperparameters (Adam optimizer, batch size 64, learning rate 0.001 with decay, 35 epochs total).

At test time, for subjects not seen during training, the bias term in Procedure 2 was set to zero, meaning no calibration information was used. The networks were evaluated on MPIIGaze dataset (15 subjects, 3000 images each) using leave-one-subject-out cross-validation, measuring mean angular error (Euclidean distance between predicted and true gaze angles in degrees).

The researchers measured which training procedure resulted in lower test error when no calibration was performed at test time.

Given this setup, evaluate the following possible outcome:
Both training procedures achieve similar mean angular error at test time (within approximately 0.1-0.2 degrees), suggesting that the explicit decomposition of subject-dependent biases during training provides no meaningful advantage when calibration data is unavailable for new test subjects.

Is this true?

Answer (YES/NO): NO